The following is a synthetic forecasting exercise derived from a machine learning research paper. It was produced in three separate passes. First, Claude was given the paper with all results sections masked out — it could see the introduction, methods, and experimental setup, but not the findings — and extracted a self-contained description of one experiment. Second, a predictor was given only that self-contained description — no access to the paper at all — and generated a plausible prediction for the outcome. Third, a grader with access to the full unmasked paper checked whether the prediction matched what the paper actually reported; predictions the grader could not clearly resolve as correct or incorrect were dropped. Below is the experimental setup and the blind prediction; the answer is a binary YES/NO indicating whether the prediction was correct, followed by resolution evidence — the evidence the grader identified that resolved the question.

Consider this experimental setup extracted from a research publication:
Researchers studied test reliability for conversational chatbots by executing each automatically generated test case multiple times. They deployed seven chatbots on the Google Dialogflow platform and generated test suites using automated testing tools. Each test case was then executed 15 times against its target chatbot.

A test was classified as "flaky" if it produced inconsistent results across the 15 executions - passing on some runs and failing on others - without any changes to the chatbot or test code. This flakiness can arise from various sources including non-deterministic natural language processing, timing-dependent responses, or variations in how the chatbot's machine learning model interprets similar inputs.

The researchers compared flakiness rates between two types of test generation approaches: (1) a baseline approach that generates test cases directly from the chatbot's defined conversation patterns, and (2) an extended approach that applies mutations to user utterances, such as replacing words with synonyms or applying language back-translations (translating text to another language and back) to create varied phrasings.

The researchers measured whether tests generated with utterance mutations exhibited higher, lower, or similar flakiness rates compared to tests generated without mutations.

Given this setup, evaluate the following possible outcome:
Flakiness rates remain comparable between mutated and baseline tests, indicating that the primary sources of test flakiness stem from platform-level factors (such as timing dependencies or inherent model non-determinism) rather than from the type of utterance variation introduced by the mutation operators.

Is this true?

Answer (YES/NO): NO